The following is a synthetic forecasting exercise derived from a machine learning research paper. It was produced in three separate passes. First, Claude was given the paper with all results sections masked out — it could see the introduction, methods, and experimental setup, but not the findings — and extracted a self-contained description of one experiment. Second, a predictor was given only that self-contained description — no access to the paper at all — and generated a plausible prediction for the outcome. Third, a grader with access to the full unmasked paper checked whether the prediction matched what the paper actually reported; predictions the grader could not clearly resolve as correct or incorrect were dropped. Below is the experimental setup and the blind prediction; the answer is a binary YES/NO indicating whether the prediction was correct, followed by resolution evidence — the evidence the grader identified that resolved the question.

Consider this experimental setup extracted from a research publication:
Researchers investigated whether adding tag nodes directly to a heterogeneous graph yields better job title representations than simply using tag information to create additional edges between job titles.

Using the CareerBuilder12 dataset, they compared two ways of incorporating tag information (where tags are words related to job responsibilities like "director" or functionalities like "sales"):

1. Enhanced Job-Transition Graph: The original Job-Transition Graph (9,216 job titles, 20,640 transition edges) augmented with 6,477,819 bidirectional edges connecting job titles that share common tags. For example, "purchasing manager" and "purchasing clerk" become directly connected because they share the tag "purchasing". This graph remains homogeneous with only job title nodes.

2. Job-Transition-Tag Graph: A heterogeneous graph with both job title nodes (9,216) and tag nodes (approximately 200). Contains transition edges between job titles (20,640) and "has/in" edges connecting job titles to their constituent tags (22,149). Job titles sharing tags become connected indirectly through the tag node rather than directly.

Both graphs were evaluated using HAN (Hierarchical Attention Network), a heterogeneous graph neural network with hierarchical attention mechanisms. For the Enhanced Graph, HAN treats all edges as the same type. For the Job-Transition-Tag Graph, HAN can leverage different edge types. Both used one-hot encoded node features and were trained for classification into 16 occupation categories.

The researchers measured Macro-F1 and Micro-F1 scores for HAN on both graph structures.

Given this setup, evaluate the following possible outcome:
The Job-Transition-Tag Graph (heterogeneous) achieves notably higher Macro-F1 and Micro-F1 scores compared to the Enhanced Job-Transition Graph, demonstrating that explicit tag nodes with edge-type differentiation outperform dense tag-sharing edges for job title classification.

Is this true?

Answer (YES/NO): YES